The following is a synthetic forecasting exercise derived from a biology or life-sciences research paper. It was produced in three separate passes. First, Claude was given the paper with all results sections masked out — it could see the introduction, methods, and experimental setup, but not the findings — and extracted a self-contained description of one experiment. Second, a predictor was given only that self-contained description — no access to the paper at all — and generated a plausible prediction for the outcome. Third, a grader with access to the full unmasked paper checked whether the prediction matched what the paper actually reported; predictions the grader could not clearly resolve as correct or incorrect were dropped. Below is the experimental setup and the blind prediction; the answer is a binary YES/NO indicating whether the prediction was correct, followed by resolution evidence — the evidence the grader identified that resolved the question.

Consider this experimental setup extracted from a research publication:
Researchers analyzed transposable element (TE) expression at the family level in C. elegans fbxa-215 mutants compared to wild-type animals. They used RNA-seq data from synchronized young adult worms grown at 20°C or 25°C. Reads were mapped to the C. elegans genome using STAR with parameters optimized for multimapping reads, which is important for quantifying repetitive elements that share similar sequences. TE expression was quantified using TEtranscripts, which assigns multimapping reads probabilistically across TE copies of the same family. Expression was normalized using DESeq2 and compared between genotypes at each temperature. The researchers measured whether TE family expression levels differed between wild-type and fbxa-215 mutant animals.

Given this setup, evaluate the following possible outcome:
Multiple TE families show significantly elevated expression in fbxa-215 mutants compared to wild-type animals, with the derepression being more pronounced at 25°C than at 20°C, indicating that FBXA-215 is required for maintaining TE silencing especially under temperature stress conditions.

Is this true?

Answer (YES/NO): NO